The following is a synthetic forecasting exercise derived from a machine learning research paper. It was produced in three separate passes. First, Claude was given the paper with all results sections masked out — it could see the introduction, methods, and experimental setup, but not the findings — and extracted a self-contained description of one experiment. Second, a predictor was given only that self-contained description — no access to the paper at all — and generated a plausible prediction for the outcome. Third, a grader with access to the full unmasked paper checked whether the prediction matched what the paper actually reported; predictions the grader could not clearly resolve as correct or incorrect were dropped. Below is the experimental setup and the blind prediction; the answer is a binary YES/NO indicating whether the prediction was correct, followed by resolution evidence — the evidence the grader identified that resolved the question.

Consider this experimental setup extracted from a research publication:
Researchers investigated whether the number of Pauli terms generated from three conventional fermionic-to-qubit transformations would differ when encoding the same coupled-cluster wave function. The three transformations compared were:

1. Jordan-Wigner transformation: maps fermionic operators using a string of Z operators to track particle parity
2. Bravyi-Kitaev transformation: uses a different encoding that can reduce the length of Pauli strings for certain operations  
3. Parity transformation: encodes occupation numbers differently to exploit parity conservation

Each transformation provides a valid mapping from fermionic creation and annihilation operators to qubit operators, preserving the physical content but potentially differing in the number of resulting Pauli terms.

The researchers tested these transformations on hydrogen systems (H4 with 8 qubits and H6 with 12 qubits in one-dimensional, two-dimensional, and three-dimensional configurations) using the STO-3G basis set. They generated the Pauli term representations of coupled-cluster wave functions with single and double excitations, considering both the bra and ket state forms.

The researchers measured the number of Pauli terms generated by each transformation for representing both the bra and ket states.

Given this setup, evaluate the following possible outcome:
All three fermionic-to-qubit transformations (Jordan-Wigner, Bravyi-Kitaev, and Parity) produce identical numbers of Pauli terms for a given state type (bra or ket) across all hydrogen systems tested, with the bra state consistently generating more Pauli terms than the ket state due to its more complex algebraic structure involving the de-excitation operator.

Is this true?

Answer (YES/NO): YES